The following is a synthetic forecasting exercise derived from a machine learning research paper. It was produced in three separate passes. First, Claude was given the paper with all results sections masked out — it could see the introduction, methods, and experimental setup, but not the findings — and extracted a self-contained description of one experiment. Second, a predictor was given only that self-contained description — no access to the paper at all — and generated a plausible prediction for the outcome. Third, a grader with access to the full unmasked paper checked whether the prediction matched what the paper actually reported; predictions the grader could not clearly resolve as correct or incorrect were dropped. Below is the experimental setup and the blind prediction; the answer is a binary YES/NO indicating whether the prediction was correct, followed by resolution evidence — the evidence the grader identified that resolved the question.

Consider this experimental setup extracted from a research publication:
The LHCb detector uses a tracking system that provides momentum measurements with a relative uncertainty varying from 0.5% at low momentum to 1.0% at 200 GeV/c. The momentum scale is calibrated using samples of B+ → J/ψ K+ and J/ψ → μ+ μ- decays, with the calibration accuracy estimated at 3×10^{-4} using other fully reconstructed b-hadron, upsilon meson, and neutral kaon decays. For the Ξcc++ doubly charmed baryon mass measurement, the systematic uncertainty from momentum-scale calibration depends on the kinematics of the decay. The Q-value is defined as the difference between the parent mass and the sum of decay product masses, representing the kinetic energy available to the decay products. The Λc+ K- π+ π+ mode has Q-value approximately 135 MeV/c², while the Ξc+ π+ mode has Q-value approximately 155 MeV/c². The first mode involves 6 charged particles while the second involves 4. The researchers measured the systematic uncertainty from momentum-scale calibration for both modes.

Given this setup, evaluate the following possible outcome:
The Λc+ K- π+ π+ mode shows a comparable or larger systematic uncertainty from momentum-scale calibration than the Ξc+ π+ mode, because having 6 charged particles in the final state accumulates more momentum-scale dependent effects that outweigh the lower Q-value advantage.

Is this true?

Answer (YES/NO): NO